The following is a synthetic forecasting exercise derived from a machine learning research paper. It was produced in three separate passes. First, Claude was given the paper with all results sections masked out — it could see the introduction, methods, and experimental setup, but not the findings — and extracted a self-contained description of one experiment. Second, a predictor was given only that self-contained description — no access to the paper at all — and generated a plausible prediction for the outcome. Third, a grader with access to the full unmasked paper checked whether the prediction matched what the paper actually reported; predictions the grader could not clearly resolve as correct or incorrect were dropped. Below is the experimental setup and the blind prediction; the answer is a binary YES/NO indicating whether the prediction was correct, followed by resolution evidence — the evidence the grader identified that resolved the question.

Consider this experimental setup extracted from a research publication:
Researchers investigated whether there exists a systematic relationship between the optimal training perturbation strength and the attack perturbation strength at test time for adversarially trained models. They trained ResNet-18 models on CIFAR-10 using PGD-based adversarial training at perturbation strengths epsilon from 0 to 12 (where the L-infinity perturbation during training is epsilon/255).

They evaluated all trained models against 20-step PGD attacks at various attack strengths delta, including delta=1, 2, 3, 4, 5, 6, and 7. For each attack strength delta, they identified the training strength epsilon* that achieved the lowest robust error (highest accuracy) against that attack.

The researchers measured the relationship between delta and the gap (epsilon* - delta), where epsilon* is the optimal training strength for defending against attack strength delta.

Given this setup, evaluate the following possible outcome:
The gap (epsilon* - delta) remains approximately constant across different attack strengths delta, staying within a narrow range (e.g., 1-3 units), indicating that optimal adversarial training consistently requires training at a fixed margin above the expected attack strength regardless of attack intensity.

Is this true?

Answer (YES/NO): NO